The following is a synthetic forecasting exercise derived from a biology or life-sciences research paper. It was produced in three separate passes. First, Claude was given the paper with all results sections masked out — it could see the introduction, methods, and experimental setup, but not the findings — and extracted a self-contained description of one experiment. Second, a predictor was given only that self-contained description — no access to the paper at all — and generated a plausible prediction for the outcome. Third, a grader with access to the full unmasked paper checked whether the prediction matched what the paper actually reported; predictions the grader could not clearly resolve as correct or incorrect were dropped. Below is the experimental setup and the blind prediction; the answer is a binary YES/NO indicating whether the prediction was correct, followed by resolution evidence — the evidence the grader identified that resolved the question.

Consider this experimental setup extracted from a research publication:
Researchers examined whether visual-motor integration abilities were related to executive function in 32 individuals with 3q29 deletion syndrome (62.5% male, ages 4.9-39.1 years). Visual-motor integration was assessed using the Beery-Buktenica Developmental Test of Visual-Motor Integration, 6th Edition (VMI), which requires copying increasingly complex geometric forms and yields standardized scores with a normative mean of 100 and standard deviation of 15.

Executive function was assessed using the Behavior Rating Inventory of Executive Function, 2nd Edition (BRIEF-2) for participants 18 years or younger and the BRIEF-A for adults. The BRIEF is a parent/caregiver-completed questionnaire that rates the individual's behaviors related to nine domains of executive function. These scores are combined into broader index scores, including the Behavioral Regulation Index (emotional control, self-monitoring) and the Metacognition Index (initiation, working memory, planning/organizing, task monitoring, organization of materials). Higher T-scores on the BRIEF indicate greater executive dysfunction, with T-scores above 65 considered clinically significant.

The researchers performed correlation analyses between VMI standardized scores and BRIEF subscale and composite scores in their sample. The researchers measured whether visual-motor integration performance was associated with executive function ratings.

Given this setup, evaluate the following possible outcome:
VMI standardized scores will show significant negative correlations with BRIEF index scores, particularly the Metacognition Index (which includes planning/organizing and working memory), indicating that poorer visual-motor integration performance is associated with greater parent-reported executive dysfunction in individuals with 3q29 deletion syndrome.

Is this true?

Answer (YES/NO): NO